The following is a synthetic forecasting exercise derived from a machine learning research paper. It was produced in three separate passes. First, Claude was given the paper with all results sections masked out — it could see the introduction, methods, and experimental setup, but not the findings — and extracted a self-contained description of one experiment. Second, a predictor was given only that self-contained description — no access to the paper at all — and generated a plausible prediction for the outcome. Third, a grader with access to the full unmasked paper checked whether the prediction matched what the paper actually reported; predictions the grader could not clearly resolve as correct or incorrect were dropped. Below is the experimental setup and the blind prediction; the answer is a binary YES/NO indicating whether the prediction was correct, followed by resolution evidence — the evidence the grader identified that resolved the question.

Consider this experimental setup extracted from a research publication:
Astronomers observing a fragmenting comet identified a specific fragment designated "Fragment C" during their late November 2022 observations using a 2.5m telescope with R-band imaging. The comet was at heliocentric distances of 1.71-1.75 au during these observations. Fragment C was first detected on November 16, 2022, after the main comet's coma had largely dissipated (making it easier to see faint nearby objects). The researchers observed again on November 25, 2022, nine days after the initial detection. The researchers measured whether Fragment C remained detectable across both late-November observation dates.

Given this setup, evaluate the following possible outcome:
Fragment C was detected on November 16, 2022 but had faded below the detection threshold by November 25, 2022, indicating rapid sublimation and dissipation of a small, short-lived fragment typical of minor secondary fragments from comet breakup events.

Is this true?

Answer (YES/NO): NO